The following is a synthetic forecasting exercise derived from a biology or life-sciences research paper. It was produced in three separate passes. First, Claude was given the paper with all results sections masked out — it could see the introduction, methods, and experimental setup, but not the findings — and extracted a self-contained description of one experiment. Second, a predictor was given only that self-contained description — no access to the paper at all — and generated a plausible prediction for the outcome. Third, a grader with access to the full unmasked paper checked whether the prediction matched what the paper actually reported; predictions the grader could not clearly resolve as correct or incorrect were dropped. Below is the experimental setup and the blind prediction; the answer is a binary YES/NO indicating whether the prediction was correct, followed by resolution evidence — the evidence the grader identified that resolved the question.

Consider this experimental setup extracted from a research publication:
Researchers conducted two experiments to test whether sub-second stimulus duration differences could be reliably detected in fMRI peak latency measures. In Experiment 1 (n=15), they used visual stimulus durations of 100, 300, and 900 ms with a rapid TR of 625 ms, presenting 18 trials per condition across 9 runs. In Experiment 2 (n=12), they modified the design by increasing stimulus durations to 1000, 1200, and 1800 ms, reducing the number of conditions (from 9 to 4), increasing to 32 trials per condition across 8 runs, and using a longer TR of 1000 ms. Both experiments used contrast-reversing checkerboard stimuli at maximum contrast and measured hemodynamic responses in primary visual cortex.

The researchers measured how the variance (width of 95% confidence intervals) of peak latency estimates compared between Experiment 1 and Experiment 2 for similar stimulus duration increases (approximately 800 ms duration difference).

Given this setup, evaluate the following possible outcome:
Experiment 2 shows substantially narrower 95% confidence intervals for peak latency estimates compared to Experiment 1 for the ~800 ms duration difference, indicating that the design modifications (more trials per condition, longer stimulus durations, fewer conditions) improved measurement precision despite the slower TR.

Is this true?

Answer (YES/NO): YES